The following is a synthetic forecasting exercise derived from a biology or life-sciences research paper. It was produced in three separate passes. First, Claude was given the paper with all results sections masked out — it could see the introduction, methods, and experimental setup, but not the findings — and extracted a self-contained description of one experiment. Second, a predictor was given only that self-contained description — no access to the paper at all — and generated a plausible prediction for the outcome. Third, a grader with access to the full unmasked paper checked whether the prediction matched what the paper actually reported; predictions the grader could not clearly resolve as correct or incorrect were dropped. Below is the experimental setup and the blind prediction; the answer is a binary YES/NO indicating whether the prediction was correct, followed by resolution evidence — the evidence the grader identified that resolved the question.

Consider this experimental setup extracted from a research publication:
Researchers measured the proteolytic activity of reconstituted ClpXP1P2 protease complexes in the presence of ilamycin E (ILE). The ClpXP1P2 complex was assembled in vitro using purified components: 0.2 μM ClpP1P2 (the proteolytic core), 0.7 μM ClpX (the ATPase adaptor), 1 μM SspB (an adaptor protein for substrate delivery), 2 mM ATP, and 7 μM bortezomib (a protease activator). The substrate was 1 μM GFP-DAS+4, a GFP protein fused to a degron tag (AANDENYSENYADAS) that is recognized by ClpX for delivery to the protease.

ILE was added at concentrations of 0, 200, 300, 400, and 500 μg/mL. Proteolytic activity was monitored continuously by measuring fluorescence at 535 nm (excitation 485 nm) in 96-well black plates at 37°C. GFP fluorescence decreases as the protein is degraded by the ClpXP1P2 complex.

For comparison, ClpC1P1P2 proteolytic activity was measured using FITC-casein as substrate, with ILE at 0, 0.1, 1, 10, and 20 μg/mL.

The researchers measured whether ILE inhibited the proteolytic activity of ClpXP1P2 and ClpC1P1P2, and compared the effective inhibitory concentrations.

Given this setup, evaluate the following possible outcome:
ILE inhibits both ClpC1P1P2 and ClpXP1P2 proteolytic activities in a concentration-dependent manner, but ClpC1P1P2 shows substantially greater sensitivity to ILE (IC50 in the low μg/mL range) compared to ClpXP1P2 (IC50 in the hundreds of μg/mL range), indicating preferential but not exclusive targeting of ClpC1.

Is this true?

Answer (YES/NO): YES